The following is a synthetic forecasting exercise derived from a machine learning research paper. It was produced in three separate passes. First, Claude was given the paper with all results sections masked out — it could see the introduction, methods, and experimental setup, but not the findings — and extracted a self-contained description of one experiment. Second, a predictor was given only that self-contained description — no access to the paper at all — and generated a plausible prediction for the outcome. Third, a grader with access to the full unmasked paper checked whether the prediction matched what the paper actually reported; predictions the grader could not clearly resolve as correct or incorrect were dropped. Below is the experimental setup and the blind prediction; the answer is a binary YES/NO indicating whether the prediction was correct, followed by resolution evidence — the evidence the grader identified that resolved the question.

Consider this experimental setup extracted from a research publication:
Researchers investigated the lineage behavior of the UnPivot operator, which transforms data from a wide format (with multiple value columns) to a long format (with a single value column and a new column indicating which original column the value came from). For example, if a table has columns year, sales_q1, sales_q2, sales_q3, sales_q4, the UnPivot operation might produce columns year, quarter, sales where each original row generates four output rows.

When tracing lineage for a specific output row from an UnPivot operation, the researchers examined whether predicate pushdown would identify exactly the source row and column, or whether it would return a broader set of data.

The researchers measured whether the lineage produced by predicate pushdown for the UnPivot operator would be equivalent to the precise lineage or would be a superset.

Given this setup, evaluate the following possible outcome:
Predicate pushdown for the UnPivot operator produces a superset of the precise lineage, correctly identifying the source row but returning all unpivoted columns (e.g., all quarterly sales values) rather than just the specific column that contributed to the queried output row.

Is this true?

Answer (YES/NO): YES